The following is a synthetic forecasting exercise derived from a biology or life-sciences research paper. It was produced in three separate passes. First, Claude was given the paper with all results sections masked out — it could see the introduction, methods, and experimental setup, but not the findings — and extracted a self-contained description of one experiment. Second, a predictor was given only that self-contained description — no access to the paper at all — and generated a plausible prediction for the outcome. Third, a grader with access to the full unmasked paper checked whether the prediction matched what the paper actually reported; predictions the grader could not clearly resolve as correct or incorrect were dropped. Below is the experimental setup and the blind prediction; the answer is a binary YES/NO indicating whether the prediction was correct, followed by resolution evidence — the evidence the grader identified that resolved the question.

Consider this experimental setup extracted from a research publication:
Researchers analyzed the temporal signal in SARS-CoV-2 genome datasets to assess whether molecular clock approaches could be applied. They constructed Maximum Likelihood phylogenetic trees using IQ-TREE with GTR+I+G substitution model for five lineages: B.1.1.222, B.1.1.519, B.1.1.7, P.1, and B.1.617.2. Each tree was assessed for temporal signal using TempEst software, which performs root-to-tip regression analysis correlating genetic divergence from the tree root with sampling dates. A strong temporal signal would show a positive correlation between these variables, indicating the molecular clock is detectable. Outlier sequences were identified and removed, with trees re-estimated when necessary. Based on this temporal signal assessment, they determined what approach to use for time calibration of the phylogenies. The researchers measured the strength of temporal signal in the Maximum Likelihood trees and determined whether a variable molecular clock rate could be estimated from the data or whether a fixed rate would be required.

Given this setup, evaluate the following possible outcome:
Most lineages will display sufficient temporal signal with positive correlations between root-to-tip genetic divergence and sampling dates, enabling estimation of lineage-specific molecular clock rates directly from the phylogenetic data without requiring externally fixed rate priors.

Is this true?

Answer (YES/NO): NO